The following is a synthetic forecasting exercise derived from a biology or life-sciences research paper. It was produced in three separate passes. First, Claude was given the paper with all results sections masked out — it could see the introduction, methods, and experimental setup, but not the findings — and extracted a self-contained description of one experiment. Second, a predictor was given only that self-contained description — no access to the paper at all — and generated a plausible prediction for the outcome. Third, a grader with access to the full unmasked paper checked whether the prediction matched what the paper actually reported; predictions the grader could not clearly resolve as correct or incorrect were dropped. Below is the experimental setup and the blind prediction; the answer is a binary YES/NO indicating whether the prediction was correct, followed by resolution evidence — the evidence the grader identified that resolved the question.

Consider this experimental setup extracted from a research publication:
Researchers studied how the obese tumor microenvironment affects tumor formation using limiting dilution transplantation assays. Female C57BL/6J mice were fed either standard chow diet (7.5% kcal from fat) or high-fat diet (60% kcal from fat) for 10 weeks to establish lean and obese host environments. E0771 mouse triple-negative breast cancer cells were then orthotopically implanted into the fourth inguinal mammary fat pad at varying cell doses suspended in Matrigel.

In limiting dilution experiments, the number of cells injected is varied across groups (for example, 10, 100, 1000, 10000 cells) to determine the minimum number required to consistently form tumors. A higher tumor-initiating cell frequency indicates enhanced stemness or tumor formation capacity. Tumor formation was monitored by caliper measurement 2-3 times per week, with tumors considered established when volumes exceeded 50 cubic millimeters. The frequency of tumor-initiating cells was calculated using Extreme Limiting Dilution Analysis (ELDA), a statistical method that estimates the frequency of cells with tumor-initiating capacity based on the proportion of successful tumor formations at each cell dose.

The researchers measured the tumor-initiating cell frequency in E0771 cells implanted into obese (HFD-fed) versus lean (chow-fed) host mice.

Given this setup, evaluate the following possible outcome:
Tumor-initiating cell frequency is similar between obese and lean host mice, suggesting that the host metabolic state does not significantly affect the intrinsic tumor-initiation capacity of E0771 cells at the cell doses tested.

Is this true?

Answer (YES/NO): NO